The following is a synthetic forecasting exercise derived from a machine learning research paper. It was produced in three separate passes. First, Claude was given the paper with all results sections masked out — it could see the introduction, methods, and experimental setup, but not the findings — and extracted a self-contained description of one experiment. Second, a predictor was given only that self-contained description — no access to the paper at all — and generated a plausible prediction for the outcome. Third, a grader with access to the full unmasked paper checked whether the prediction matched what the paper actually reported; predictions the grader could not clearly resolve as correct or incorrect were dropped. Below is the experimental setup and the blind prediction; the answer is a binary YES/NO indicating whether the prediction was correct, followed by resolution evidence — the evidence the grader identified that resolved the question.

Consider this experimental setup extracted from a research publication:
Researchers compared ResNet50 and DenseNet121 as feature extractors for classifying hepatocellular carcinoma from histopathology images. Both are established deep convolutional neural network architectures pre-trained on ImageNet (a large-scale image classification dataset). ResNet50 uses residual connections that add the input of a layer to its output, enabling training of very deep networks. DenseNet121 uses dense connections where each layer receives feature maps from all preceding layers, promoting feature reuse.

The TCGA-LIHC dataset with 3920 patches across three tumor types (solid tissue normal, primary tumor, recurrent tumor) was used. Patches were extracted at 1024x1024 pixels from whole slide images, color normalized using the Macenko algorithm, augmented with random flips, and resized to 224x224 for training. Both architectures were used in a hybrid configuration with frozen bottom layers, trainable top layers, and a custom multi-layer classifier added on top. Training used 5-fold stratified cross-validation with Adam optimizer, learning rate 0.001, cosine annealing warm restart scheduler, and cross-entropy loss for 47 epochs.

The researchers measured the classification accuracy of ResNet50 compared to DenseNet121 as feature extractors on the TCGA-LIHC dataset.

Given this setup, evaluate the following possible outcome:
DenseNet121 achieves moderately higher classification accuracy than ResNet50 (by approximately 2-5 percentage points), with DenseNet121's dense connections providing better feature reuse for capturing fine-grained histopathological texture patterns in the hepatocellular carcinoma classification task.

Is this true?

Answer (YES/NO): NO